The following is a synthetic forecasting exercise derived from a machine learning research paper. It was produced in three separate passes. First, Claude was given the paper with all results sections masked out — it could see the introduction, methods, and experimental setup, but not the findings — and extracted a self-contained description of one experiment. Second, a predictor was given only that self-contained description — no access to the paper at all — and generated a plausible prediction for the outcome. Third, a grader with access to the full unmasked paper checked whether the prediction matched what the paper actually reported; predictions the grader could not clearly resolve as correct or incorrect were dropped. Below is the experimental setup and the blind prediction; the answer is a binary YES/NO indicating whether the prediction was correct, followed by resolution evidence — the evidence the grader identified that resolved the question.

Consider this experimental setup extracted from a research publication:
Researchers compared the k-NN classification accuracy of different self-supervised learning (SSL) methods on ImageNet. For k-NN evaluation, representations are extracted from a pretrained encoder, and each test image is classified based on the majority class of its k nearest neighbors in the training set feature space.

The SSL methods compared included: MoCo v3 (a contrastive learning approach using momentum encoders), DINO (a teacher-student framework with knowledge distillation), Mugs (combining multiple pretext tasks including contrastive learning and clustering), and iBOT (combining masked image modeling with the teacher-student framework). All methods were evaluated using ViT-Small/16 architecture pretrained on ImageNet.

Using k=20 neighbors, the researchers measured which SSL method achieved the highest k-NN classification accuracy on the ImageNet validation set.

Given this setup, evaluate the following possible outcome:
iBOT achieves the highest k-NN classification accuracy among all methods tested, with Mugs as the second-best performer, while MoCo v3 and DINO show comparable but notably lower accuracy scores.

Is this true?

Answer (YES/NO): NO